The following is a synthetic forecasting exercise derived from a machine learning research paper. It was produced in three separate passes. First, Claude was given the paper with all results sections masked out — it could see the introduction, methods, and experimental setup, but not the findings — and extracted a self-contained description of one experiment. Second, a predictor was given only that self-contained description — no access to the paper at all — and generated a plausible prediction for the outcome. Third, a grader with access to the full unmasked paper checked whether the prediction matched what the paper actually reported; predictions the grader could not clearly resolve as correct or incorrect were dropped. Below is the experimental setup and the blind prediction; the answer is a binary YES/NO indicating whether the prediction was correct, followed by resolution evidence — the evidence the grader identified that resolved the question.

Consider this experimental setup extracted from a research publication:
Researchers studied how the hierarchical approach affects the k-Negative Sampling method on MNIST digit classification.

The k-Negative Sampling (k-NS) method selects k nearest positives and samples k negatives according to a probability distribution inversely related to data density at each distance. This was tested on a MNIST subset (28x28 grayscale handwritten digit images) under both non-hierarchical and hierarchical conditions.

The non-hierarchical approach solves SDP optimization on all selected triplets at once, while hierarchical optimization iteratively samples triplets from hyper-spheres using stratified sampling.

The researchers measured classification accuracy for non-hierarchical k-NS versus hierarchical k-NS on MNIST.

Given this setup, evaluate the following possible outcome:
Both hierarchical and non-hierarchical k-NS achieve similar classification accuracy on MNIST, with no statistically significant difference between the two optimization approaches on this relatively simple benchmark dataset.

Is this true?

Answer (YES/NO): YES